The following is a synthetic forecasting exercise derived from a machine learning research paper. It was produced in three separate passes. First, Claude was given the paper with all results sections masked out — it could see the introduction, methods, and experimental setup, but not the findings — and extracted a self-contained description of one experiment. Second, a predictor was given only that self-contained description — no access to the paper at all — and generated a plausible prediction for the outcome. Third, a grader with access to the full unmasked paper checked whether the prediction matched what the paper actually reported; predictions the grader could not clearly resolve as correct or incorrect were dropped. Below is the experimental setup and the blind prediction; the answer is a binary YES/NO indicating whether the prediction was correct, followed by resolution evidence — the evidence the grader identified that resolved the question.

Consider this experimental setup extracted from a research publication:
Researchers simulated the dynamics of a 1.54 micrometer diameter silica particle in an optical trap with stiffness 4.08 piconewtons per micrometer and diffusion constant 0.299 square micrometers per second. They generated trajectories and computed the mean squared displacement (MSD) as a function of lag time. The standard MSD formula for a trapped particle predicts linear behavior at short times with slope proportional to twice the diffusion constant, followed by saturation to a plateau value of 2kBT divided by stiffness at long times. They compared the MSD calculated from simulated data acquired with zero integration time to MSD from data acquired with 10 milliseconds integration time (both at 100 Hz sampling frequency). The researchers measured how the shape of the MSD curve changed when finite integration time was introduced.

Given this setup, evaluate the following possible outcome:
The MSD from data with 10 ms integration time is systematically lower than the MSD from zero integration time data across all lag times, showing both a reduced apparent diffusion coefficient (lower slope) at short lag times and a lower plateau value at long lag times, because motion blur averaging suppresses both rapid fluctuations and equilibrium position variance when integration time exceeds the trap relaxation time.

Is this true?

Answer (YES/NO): YES